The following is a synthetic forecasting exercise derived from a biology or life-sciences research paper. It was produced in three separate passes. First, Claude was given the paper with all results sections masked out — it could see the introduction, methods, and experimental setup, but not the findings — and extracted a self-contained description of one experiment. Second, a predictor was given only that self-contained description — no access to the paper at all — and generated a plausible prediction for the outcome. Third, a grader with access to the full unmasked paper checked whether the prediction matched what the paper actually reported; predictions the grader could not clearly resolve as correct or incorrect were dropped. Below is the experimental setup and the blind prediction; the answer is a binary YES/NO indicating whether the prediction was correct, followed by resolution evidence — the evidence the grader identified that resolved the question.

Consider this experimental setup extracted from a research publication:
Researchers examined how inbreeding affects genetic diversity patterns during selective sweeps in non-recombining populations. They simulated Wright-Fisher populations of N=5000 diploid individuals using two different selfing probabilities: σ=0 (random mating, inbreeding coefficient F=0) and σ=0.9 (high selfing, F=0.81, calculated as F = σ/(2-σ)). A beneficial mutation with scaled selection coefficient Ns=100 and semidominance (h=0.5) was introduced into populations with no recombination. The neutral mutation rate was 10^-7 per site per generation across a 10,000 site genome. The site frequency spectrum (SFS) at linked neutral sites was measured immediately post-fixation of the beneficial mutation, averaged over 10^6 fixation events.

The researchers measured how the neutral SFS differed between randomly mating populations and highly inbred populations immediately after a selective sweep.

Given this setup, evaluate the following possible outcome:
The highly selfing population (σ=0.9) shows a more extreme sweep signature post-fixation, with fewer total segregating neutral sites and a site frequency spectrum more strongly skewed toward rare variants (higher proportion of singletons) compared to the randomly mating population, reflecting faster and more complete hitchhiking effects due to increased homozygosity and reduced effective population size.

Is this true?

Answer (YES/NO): NO